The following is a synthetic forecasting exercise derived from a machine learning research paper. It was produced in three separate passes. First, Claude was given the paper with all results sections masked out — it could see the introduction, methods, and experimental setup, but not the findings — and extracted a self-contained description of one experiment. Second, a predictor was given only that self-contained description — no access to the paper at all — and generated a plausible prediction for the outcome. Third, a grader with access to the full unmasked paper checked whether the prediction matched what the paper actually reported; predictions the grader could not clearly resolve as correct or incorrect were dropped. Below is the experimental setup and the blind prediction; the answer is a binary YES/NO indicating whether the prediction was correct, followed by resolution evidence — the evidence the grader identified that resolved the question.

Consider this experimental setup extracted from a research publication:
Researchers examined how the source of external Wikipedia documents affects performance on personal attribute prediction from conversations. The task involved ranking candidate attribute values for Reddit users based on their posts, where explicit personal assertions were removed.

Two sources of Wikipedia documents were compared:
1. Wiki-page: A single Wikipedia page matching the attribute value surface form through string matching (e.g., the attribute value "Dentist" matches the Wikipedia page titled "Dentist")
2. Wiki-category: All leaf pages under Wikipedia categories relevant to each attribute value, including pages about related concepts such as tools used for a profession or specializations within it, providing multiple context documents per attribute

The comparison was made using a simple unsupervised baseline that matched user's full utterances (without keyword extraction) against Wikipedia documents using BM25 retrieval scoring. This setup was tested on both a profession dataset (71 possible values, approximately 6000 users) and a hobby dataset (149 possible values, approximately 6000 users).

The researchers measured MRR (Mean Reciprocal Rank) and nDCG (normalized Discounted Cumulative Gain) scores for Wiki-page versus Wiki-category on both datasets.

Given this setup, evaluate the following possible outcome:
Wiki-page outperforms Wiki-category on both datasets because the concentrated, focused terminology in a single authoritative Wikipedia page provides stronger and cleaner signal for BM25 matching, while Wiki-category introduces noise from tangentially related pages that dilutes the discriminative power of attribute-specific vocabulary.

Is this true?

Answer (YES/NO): NO